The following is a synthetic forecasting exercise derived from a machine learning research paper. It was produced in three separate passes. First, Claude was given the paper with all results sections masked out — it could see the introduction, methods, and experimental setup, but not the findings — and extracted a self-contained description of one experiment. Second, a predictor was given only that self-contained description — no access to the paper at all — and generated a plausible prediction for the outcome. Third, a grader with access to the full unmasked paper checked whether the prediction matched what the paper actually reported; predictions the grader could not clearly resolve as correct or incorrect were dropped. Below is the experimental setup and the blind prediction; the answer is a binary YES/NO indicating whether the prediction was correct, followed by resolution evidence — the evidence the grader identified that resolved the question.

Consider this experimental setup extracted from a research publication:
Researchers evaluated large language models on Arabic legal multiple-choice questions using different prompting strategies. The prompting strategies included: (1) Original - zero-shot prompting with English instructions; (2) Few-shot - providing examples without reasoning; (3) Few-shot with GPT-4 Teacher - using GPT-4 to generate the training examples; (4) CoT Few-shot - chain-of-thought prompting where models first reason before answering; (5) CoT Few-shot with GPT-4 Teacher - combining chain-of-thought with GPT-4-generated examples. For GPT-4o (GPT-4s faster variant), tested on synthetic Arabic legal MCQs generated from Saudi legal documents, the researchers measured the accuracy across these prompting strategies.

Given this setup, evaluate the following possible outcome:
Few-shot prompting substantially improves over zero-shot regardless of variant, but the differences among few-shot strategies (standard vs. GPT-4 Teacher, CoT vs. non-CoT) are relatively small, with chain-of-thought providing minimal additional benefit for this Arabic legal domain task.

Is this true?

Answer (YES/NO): NO